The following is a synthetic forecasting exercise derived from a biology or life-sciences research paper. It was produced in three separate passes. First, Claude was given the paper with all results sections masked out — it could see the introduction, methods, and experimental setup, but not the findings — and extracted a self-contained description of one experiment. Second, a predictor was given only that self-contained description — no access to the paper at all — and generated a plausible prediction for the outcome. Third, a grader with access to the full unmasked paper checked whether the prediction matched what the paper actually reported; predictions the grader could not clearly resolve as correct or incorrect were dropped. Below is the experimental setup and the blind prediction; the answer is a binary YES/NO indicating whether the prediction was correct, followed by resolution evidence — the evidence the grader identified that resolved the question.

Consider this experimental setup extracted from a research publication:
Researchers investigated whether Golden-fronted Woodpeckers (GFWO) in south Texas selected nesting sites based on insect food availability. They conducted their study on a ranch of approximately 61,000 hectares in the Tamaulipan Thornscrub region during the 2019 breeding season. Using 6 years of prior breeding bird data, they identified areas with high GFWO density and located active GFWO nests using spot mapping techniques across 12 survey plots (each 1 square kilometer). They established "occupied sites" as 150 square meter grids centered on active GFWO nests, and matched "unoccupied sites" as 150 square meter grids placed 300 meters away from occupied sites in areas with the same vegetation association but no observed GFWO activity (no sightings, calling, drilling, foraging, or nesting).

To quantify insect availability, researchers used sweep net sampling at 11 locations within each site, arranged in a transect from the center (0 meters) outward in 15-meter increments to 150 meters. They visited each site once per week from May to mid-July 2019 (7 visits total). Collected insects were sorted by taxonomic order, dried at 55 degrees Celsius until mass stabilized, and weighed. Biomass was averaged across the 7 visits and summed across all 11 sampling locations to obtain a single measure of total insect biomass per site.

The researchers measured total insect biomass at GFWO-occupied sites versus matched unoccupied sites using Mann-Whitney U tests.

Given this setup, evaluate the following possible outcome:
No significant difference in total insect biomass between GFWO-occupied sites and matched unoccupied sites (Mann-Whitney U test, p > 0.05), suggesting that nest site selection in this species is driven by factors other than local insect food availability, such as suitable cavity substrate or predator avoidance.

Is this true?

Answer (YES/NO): NO